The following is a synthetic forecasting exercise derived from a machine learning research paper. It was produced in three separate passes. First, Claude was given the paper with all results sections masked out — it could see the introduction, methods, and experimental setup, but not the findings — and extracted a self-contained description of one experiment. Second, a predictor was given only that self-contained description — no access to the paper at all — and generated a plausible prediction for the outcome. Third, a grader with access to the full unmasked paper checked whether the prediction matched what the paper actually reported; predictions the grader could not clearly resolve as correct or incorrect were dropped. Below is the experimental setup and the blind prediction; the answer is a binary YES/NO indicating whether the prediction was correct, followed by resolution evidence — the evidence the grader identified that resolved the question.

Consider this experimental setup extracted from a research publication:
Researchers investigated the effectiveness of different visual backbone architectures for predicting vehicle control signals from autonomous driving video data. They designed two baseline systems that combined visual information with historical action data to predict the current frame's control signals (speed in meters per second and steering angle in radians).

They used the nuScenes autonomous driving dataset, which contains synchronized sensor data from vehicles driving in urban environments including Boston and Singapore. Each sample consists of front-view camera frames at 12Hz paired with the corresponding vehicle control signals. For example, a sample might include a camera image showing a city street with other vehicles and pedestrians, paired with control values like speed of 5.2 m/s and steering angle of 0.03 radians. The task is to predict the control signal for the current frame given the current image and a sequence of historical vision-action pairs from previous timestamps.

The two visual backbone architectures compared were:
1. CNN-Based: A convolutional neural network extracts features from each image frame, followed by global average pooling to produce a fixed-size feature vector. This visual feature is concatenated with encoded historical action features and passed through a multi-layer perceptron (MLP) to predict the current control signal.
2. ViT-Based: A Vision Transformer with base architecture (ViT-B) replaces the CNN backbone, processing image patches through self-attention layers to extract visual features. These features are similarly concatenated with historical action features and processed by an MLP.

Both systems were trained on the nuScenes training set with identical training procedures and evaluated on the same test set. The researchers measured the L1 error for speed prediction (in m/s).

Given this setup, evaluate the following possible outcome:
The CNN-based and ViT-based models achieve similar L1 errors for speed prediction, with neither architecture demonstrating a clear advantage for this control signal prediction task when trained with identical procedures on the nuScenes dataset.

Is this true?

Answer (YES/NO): YES